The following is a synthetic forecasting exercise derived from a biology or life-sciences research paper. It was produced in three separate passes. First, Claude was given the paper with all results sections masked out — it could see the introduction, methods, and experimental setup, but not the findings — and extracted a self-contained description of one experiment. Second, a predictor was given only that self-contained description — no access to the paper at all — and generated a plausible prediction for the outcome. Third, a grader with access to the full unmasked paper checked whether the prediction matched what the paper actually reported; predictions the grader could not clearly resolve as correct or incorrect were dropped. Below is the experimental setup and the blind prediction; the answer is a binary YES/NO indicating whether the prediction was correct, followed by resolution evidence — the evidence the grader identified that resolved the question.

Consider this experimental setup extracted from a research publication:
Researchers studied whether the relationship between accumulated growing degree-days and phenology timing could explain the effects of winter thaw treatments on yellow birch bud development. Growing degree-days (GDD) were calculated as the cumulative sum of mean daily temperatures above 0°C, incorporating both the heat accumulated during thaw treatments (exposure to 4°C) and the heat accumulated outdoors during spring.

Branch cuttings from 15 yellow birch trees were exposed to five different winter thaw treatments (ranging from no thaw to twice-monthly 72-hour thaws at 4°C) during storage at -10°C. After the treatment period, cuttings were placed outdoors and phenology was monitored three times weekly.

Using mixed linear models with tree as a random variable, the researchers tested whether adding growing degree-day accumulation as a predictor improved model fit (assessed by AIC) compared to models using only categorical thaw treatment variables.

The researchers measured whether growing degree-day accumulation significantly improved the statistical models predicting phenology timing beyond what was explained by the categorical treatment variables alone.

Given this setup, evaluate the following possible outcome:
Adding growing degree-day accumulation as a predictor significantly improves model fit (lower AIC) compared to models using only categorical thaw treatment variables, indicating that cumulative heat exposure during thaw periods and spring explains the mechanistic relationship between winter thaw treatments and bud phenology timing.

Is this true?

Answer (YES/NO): YES